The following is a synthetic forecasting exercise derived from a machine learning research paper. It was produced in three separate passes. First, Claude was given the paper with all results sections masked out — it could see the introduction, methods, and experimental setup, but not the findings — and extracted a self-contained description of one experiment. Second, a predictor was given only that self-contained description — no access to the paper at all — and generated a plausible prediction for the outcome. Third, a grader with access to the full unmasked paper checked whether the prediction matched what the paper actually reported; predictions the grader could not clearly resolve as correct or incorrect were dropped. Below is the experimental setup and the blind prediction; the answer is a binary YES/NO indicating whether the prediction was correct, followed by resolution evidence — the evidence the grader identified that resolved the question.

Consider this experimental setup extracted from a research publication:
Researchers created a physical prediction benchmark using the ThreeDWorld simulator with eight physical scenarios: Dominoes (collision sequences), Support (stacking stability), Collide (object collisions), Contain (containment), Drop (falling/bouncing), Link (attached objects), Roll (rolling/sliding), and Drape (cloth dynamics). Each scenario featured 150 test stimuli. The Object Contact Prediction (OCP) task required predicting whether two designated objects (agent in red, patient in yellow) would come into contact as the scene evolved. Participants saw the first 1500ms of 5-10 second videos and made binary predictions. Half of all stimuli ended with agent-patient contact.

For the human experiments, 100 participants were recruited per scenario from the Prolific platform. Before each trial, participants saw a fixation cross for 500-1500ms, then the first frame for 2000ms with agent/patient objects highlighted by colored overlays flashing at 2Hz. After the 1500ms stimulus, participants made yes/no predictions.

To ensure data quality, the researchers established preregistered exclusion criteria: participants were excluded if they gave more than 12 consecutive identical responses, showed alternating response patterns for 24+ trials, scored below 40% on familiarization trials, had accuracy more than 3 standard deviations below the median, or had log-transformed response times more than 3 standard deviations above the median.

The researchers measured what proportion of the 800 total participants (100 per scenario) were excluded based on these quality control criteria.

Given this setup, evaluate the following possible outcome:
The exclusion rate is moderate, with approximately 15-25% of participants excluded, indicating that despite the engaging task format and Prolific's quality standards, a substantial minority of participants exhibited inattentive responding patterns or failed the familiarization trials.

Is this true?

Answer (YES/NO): NO